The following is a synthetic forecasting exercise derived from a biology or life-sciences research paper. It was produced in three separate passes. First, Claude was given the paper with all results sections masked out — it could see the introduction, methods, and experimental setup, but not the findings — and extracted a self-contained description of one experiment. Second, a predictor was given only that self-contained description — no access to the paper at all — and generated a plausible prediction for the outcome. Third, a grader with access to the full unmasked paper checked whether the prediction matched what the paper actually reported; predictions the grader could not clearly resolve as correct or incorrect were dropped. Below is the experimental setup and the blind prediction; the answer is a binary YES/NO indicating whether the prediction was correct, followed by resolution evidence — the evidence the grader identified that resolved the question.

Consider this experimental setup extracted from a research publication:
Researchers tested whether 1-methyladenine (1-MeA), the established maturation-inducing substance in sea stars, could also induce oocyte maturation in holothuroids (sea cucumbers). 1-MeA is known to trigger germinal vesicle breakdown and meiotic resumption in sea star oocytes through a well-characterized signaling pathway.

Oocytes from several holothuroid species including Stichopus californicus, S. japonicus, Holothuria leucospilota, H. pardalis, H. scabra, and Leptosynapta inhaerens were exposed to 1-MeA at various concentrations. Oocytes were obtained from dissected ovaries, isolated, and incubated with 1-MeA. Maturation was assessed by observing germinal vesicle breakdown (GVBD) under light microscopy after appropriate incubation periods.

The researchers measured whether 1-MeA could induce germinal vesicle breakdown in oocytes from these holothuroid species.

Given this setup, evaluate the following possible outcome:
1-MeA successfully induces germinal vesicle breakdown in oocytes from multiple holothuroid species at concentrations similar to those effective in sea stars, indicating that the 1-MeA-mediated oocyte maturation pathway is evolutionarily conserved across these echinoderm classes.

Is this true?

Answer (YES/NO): NO